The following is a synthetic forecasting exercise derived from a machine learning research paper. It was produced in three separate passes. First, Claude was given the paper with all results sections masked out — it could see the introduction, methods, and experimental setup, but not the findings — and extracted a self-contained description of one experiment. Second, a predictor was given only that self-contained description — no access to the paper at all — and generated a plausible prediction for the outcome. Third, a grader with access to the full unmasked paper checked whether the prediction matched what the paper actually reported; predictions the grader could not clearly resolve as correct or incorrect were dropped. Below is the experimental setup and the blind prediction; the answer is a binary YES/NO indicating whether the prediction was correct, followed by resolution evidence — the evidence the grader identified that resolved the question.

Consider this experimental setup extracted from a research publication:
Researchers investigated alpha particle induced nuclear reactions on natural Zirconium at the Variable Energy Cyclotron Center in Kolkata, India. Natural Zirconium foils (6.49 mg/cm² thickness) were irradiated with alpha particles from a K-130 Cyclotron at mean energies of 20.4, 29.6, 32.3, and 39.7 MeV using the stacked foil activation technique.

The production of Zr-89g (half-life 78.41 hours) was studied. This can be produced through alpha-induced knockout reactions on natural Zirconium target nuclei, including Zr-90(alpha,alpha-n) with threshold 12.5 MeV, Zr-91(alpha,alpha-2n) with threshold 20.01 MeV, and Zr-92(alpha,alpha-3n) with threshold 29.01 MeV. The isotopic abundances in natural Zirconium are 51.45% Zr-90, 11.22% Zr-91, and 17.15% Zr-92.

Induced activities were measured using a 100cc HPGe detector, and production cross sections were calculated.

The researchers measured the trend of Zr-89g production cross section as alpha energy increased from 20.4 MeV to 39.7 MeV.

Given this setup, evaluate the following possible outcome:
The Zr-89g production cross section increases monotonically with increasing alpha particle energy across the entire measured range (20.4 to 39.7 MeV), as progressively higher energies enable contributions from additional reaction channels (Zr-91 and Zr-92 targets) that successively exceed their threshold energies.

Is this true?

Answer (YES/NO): YES